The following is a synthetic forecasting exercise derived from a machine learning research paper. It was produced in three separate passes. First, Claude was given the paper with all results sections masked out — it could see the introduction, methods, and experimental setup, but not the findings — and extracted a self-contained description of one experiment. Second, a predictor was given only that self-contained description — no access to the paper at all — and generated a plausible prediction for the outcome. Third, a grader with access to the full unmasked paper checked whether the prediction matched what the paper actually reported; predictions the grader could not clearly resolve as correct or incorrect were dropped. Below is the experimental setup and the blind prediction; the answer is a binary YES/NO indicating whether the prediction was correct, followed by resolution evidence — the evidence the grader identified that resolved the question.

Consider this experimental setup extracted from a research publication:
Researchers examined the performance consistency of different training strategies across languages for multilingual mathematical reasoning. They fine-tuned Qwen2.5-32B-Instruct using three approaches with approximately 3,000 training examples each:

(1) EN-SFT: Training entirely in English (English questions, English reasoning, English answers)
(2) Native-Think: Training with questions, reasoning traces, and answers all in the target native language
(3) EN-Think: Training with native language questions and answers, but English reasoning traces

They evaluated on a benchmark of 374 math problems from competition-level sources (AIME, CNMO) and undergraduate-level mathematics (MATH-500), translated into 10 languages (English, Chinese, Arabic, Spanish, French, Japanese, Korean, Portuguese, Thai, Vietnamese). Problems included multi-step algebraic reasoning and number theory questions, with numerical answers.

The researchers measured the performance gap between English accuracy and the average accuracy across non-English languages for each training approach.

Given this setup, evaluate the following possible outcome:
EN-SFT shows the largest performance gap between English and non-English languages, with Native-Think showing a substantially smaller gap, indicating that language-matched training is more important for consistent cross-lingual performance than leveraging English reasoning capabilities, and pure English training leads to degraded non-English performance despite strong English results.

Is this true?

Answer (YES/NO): NO